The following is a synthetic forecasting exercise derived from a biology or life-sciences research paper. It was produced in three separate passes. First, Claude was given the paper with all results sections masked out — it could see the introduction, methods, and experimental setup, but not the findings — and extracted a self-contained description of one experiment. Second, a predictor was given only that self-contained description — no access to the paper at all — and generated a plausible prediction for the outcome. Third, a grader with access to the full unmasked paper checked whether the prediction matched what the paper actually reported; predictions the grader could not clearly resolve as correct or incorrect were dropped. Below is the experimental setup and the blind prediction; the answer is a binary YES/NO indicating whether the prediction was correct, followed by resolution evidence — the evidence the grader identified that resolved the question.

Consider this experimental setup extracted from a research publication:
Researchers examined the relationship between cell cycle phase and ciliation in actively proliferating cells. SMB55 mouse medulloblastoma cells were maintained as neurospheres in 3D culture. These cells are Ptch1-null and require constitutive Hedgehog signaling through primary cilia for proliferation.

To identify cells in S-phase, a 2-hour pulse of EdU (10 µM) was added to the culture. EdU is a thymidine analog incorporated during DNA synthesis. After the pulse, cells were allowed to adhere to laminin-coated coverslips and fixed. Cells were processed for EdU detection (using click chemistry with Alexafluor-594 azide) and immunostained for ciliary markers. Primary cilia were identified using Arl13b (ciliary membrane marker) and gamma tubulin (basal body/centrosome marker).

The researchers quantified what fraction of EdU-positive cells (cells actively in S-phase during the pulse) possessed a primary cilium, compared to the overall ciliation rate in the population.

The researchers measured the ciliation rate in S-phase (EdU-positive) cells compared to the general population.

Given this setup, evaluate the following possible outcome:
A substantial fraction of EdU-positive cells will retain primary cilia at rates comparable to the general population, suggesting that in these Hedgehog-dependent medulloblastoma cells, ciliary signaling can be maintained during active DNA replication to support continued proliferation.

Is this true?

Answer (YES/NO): YES